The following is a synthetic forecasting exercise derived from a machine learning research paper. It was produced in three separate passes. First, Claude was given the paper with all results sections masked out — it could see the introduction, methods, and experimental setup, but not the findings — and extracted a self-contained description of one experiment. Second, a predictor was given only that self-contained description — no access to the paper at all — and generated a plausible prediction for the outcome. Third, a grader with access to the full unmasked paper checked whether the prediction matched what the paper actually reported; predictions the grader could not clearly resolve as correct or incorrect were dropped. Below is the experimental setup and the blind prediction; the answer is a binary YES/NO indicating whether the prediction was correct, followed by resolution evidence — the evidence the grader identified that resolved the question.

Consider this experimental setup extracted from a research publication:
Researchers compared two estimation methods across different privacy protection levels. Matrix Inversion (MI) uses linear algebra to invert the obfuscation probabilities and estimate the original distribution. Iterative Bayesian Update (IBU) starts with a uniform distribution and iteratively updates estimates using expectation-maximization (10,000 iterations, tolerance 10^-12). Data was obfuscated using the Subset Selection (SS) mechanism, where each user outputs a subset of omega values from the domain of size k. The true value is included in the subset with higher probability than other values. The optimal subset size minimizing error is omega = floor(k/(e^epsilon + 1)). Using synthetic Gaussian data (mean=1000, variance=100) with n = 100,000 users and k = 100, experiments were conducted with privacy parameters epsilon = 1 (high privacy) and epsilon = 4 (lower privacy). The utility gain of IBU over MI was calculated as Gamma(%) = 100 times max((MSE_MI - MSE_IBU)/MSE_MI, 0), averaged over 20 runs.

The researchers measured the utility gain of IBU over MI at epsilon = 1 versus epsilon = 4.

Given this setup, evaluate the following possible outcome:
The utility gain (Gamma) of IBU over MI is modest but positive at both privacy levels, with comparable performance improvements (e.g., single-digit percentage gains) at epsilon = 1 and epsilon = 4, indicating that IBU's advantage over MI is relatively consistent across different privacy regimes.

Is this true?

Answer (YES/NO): NO